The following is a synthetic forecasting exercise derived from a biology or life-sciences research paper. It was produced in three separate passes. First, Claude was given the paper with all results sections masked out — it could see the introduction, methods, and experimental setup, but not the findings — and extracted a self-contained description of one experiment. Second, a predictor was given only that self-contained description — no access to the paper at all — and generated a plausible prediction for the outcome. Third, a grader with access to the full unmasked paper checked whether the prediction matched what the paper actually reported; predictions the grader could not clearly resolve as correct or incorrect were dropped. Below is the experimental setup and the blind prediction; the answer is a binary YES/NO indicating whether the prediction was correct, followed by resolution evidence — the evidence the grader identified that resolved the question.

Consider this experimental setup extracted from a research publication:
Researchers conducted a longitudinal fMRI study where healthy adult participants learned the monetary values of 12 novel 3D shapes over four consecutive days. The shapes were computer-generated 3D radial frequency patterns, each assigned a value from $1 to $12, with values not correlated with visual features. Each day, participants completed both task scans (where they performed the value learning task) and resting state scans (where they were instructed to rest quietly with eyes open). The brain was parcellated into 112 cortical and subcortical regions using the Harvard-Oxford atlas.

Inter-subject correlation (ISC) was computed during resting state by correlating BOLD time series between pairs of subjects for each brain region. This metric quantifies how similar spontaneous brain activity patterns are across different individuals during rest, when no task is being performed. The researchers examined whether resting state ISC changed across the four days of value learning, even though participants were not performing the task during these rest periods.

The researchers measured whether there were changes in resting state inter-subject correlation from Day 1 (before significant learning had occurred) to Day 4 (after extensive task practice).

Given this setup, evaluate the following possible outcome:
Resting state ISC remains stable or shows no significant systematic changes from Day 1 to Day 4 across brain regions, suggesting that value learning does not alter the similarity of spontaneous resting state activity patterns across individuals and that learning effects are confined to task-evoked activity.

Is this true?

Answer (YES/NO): YES